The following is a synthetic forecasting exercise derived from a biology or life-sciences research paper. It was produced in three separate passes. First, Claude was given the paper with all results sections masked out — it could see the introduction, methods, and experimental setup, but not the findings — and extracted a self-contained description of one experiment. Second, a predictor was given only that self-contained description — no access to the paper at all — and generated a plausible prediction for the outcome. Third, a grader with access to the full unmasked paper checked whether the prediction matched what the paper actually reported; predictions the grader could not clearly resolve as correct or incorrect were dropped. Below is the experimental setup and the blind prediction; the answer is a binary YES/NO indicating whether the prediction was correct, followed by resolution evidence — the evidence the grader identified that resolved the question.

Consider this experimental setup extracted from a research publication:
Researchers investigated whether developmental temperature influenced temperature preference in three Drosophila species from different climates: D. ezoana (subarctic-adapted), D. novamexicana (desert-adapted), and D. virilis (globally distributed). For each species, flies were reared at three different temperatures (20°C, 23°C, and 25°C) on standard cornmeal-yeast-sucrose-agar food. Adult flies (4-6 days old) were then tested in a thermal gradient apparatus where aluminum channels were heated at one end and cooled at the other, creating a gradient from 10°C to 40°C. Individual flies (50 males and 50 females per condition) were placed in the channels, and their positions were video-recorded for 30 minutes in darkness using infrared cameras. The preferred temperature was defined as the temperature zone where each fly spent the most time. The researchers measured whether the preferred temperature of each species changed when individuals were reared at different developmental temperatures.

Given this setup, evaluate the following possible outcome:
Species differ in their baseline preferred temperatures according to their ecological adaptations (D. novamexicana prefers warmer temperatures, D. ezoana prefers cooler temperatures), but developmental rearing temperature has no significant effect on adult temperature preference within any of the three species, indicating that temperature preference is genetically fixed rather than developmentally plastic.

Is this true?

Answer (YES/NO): YES